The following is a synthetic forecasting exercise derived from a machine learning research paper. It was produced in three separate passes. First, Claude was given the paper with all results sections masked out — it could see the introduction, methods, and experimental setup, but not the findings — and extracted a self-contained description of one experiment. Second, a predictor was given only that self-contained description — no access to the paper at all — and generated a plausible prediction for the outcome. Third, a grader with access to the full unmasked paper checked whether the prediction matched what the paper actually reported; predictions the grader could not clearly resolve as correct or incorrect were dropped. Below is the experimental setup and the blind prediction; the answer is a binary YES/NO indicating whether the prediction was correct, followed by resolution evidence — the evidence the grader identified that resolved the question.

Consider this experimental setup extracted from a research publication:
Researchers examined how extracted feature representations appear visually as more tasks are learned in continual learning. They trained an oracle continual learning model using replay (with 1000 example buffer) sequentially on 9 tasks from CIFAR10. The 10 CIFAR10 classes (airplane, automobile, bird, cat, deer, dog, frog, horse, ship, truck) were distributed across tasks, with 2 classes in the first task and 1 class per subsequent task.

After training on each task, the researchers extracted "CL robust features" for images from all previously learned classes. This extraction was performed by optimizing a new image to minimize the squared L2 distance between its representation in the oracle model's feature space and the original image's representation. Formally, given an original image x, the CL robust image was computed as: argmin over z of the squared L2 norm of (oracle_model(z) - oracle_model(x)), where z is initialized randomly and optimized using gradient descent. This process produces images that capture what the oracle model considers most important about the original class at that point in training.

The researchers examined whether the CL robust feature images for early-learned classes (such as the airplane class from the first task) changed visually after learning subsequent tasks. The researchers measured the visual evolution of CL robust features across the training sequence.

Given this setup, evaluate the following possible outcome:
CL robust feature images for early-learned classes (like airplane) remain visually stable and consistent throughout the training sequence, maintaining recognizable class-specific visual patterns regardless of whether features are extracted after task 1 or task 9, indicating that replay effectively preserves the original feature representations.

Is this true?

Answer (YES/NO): NO